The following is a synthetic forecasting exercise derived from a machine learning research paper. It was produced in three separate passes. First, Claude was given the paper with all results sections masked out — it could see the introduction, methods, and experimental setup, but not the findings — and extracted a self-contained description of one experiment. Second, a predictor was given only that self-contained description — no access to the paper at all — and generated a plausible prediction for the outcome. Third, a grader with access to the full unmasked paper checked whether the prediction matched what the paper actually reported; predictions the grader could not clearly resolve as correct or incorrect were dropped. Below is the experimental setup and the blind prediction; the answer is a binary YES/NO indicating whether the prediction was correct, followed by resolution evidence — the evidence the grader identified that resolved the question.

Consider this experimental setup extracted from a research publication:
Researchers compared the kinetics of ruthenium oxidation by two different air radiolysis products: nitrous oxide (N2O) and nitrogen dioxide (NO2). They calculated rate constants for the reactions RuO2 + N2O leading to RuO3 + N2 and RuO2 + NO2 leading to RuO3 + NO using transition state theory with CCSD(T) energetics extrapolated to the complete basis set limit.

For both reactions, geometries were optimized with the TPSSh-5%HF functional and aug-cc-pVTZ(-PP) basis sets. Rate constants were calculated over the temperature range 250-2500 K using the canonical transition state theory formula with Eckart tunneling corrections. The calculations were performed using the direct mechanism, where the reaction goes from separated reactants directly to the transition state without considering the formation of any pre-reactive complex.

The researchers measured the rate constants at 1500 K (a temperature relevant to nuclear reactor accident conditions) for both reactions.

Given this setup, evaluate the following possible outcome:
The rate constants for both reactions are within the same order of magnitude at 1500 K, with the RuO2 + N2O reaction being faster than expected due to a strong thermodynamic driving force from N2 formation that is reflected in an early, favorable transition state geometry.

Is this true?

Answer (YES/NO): NO